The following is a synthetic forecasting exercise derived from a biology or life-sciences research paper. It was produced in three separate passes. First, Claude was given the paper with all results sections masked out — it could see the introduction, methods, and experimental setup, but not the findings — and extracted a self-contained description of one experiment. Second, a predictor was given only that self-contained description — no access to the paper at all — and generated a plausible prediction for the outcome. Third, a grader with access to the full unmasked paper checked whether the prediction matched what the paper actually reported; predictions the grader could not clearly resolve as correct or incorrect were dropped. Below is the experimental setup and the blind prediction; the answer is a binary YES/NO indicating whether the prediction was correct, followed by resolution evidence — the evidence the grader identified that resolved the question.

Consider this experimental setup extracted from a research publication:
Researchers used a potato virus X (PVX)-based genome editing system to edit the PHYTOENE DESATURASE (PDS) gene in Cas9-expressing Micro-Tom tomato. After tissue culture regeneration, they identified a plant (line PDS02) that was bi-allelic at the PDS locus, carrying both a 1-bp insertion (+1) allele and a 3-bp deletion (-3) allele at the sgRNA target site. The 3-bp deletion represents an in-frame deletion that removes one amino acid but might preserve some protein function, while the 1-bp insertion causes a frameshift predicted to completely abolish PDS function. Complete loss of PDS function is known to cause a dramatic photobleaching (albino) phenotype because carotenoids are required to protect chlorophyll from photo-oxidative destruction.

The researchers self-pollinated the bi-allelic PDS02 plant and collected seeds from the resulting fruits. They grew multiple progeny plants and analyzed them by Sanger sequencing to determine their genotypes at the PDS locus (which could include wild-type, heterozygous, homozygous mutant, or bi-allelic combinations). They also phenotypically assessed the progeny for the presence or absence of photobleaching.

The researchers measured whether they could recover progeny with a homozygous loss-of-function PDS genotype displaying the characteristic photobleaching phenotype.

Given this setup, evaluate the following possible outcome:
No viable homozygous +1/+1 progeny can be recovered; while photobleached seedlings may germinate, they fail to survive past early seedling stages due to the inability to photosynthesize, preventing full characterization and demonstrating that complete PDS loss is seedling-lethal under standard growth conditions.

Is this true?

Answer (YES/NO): NO